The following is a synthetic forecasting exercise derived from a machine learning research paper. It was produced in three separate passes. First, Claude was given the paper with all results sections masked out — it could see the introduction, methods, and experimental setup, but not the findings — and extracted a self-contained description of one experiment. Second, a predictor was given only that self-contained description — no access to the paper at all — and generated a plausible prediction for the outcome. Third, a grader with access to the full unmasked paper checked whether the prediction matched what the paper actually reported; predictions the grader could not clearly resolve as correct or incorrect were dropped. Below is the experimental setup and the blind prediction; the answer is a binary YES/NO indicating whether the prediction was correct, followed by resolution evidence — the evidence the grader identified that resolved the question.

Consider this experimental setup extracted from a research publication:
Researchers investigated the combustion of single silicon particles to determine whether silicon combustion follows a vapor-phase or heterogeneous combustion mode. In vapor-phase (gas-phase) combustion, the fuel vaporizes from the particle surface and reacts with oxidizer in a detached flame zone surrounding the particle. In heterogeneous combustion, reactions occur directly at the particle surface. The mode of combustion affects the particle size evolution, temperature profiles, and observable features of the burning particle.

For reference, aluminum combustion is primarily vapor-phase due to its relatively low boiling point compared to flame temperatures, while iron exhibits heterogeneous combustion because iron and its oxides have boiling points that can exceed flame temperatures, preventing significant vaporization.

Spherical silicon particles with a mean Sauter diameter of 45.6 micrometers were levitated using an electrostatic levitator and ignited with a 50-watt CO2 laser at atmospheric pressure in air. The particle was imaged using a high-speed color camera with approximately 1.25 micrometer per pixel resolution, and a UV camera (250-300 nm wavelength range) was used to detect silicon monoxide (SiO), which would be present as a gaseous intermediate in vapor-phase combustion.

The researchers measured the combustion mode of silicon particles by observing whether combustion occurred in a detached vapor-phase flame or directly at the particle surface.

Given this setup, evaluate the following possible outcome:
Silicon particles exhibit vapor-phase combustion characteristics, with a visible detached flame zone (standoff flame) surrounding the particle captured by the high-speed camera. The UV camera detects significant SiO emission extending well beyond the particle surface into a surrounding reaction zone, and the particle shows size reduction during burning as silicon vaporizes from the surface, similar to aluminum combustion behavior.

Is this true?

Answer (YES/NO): NO